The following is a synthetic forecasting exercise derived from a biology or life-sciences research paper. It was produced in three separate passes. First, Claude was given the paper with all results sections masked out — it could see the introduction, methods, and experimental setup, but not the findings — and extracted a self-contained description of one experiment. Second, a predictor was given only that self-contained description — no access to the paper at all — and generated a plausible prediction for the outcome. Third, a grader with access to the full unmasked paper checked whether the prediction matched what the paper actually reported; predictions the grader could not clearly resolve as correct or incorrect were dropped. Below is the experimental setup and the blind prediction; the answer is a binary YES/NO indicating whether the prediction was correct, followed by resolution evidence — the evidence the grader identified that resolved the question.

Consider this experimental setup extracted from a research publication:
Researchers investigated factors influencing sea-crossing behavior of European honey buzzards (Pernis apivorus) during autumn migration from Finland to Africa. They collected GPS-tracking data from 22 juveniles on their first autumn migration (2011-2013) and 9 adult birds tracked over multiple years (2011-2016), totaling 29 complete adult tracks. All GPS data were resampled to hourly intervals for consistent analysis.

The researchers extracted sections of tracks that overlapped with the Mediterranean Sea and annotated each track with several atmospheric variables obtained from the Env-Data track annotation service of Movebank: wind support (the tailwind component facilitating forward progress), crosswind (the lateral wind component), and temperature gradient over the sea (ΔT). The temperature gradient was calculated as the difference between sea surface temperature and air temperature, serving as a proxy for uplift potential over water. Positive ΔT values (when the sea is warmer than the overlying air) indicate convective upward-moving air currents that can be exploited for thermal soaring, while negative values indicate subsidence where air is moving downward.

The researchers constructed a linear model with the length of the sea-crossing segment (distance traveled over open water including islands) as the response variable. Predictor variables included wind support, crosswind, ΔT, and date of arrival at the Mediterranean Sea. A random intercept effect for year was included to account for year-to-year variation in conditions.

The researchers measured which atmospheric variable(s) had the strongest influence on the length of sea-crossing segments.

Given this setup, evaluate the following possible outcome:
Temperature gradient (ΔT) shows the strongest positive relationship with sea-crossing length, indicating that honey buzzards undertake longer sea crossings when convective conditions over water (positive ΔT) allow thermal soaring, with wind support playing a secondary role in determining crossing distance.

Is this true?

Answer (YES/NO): NO